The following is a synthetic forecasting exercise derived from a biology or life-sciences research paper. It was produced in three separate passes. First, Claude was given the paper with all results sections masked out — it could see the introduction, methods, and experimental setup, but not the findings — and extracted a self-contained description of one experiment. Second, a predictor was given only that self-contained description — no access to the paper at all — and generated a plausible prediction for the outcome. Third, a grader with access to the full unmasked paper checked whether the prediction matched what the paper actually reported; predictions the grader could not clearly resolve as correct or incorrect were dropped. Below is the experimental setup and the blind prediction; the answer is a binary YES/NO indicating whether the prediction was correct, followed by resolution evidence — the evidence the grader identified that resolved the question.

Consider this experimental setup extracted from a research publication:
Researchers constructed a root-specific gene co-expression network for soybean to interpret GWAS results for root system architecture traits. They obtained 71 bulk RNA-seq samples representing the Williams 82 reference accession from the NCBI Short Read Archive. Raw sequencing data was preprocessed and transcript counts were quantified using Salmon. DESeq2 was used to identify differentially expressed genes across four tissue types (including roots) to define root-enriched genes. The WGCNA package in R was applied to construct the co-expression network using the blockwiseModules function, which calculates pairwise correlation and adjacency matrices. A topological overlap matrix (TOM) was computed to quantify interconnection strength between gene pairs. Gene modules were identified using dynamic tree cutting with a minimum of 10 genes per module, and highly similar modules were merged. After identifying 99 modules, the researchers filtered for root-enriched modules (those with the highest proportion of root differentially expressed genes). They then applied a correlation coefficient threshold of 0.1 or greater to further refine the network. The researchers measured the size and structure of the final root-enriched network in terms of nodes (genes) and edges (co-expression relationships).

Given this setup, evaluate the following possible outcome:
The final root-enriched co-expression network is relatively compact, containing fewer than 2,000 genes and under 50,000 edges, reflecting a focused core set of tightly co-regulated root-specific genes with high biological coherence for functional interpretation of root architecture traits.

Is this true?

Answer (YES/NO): NO